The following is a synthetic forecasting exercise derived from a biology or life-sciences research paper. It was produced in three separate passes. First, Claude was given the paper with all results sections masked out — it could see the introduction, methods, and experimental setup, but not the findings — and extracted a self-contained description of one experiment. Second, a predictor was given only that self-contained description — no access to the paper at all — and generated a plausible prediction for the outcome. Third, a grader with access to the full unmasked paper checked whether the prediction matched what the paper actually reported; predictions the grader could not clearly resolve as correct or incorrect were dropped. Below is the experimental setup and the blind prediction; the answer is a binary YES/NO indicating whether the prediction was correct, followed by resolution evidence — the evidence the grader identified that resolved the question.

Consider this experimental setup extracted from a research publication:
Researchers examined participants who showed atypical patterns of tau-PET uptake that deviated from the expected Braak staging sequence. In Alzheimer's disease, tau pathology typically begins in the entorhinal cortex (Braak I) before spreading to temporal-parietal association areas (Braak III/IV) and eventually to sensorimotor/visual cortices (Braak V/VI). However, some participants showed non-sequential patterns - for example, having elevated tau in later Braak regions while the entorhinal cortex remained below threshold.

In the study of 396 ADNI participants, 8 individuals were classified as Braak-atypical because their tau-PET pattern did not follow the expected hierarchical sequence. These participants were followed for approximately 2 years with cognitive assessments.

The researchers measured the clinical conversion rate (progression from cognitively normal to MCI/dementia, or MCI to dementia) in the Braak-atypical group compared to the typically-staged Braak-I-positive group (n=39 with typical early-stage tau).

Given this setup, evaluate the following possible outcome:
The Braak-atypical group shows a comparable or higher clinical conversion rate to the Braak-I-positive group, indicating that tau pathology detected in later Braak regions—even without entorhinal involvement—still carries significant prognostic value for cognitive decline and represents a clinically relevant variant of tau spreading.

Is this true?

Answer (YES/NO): NO